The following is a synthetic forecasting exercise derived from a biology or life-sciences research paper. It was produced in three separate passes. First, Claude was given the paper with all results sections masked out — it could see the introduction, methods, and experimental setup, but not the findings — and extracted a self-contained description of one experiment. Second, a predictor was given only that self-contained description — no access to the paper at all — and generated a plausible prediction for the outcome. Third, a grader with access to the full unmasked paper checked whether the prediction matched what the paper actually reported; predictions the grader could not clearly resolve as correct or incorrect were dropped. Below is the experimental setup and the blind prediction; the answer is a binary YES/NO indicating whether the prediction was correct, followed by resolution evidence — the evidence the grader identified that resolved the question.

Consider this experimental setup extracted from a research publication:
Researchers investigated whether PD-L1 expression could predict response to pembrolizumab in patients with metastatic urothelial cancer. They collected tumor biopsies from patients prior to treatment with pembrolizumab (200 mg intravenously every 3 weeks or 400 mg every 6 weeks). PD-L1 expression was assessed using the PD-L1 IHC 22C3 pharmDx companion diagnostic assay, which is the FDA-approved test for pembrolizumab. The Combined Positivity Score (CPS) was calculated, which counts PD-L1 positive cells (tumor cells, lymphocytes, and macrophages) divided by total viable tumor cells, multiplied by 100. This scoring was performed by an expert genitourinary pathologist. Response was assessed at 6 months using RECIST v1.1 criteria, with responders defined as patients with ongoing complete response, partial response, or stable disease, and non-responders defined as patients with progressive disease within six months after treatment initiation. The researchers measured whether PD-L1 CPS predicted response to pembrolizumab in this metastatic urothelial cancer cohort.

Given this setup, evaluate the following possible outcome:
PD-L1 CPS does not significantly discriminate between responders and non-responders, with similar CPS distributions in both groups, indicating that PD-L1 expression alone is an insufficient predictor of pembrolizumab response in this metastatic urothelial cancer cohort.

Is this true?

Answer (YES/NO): YES